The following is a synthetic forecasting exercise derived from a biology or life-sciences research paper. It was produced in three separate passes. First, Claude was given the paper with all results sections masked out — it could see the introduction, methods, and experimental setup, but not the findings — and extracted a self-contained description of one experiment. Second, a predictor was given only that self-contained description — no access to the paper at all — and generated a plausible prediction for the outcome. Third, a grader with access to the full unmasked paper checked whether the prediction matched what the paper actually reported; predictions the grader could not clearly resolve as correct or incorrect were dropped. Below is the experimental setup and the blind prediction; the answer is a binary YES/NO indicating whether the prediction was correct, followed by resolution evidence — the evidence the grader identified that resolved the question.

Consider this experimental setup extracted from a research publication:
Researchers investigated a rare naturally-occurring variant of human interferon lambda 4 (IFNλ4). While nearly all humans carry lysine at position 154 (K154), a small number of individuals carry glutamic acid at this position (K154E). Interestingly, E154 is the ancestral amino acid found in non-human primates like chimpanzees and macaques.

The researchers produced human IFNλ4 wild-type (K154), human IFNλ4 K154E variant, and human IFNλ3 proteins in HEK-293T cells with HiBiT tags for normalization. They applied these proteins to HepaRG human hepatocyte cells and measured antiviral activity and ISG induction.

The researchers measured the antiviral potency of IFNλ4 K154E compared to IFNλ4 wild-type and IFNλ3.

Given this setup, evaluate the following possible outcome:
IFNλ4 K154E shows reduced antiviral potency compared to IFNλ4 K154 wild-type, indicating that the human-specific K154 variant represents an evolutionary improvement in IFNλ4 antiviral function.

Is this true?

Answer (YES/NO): NO